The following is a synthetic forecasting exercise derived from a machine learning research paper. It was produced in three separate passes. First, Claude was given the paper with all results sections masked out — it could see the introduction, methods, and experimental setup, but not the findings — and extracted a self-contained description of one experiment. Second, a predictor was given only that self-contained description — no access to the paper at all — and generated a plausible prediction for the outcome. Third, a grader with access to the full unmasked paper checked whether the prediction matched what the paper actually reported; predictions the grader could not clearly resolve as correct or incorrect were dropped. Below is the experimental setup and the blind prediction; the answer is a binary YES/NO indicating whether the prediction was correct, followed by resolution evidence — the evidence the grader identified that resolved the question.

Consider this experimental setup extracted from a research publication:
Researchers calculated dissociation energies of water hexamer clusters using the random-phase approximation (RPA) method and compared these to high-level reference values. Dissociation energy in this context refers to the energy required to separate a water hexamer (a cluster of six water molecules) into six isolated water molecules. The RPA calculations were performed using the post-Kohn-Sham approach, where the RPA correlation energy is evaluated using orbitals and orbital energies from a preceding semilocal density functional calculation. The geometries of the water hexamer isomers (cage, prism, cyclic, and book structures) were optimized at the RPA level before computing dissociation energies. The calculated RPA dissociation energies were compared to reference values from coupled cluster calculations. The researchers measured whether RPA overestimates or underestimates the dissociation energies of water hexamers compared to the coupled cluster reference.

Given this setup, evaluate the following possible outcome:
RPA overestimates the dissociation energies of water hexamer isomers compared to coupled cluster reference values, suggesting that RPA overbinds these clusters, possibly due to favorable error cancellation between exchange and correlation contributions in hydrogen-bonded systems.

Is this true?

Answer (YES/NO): NO